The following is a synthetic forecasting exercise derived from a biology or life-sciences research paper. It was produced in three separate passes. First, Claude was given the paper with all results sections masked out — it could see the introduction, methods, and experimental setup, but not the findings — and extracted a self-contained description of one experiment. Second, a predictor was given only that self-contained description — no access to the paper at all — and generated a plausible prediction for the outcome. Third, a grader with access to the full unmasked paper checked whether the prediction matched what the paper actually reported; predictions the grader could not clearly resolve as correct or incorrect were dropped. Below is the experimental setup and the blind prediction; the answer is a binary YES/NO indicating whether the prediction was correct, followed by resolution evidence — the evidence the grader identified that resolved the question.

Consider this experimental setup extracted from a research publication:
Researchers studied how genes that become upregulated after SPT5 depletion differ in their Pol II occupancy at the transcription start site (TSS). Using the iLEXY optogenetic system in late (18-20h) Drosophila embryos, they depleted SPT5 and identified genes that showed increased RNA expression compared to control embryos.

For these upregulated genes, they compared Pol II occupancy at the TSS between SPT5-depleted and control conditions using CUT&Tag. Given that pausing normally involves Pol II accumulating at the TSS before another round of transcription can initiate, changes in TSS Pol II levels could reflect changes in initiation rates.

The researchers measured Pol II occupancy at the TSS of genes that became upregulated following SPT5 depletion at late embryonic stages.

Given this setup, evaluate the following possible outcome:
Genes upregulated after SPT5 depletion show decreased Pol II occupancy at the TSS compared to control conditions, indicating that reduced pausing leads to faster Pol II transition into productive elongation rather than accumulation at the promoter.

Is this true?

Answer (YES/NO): NO